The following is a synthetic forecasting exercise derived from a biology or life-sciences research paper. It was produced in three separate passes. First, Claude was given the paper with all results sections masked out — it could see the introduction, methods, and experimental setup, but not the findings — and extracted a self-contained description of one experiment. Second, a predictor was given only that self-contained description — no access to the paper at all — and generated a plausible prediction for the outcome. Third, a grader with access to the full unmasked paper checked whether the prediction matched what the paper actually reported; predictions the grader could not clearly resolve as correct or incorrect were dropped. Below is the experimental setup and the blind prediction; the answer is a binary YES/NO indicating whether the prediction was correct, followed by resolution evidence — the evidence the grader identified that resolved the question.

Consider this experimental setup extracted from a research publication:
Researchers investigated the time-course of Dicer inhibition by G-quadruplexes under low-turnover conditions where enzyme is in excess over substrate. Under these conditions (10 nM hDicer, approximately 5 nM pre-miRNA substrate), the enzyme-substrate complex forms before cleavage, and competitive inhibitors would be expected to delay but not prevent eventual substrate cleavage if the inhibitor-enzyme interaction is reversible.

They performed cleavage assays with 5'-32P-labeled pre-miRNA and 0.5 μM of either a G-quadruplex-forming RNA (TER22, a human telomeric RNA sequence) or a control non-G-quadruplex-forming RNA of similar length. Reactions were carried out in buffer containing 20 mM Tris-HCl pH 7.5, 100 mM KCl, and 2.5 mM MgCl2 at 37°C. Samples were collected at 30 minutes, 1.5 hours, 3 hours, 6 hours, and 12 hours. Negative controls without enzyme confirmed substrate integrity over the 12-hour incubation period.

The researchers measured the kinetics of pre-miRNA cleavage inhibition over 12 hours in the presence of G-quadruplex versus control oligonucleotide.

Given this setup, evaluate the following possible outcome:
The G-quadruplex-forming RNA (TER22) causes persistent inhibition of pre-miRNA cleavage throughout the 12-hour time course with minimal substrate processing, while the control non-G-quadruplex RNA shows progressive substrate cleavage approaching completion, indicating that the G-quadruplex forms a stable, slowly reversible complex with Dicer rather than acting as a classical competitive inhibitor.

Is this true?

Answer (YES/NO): YES